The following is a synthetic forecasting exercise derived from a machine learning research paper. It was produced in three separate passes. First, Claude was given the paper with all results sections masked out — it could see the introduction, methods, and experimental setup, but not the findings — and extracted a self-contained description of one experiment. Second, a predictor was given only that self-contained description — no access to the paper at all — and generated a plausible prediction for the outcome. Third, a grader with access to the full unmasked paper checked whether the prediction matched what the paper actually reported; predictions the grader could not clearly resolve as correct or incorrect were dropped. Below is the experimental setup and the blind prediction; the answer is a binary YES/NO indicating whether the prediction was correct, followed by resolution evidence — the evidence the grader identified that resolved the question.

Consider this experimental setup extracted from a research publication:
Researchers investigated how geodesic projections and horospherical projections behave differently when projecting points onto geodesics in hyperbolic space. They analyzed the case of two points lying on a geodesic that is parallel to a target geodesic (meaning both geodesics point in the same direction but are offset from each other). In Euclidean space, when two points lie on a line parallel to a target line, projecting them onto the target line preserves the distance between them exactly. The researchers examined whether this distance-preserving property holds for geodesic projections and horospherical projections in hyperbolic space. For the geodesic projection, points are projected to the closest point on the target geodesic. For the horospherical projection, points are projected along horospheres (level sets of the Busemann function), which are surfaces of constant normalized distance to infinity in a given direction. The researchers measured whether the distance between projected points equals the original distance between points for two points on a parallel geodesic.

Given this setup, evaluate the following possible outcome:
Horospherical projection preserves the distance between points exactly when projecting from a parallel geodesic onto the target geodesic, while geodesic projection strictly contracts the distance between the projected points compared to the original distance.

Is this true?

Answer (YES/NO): NO